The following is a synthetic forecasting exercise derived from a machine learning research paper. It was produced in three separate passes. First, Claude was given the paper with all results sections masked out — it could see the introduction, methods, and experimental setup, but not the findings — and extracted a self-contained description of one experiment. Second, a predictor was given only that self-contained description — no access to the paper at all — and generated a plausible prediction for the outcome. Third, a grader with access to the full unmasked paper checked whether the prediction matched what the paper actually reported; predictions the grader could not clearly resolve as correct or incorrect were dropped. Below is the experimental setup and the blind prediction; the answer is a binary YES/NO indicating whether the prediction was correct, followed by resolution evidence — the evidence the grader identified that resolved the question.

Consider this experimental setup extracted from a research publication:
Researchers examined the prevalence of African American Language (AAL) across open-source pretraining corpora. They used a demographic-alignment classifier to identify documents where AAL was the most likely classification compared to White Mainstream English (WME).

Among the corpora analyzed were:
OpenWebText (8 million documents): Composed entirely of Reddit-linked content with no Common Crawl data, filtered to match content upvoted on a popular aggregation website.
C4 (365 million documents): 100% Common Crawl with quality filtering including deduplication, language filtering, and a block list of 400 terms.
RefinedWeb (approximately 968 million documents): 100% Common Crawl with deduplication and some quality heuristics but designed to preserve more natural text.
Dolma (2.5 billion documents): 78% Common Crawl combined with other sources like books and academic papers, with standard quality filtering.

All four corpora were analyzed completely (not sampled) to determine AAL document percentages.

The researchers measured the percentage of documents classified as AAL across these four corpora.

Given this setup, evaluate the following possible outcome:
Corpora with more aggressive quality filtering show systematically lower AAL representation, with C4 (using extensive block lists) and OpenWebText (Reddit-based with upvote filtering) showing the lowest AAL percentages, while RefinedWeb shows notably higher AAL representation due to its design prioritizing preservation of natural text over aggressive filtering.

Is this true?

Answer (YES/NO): YES